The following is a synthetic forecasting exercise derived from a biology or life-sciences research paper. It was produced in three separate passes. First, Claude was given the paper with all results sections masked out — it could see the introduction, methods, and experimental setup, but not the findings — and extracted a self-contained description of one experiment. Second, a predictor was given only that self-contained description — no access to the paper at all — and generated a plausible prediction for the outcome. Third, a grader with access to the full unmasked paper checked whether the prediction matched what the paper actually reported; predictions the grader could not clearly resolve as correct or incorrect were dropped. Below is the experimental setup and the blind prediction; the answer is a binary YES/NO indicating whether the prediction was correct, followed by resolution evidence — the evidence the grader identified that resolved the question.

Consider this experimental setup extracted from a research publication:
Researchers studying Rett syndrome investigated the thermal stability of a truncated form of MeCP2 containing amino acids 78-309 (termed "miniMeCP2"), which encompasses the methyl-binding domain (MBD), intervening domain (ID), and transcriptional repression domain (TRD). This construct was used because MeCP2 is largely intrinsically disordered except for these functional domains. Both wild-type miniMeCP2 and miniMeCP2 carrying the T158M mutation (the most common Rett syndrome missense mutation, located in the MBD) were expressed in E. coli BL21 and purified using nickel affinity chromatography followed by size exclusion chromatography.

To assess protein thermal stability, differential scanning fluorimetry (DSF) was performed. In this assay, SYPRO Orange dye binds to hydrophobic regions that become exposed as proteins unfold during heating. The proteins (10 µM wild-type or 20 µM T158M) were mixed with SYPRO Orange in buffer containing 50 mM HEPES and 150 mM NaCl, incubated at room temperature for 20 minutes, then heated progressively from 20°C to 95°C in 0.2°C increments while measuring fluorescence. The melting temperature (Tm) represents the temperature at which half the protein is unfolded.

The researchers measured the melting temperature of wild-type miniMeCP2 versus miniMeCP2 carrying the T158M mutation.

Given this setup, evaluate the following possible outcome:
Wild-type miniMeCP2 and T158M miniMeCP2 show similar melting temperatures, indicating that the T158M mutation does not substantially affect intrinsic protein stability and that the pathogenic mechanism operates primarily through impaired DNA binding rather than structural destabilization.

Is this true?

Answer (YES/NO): NO